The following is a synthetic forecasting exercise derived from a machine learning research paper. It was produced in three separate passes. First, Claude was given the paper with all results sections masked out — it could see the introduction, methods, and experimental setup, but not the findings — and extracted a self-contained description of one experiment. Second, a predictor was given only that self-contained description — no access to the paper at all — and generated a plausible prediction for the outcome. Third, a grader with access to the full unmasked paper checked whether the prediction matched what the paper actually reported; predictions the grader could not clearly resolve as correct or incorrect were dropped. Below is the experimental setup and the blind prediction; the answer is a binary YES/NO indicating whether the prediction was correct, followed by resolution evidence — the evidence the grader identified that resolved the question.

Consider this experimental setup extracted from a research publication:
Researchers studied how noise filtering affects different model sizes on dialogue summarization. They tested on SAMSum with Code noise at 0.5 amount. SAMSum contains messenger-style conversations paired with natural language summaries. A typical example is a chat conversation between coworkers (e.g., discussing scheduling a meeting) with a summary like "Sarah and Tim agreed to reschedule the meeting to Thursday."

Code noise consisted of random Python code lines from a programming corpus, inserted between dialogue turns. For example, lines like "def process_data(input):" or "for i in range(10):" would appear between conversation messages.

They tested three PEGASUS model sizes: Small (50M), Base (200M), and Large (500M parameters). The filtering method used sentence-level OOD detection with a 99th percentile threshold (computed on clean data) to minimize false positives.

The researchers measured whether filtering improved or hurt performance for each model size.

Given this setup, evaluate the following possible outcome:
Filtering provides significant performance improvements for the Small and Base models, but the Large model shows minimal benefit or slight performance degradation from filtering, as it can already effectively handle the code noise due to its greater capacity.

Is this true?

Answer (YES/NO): NO